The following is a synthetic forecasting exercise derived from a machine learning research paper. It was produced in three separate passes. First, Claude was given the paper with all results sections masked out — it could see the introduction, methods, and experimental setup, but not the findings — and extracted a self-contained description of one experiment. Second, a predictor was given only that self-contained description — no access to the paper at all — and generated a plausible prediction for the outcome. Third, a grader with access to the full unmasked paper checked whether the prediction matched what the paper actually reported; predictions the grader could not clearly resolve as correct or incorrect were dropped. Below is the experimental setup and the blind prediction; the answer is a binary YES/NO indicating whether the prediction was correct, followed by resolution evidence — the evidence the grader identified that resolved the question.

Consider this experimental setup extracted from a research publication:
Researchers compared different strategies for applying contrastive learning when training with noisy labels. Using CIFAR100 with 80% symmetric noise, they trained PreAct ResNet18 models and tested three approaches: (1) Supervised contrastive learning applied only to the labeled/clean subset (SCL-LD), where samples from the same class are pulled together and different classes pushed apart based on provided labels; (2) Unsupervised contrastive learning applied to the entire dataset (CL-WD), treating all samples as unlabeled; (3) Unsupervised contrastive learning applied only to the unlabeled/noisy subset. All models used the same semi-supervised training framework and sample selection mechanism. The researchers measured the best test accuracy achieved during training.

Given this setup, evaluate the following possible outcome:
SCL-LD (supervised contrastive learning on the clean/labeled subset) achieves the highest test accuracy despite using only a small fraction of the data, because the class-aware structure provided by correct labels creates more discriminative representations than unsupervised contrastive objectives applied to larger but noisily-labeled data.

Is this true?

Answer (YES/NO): NO